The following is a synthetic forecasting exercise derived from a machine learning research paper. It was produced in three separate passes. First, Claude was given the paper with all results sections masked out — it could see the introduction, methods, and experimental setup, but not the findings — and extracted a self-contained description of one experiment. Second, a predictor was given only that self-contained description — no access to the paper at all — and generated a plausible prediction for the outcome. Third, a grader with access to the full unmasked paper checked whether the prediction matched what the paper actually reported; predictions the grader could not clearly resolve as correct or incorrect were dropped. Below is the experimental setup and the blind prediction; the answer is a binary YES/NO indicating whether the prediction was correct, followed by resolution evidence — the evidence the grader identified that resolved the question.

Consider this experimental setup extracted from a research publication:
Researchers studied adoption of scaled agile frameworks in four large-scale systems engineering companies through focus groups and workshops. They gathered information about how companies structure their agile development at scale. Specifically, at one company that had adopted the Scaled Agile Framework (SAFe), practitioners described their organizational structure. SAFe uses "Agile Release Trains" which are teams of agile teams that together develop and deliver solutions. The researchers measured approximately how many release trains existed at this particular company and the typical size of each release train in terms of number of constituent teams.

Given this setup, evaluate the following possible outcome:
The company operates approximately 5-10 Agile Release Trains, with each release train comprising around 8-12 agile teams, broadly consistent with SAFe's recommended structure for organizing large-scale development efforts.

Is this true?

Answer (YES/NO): NO